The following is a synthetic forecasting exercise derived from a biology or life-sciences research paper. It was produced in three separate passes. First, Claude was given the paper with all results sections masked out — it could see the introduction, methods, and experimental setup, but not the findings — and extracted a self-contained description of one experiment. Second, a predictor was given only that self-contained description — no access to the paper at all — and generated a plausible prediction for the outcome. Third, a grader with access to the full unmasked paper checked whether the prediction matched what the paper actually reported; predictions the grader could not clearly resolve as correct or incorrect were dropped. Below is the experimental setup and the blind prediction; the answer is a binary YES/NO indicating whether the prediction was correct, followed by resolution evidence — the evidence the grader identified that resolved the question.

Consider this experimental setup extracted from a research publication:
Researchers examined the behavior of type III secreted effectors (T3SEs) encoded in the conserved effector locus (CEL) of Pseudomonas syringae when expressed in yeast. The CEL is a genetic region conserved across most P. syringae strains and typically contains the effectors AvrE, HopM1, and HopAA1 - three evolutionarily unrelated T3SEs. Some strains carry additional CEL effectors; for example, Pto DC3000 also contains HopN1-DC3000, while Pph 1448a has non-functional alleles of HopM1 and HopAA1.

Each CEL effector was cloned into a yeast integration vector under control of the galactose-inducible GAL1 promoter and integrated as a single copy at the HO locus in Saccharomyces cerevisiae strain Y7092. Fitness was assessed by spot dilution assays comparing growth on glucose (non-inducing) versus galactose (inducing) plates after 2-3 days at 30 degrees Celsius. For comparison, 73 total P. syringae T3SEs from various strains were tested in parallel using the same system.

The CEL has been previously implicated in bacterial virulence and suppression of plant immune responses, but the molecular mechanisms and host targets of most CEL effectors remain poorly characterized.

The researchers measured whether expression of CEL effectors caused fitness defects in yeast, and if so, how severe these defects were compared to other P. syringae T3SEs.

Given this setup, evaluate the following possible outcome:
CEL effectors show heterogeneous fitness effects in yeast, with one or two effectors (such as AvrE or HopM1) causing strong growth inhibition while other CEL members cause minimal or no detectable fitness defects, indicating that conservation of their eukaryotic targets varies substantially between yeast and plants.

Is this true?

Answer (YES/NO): NO